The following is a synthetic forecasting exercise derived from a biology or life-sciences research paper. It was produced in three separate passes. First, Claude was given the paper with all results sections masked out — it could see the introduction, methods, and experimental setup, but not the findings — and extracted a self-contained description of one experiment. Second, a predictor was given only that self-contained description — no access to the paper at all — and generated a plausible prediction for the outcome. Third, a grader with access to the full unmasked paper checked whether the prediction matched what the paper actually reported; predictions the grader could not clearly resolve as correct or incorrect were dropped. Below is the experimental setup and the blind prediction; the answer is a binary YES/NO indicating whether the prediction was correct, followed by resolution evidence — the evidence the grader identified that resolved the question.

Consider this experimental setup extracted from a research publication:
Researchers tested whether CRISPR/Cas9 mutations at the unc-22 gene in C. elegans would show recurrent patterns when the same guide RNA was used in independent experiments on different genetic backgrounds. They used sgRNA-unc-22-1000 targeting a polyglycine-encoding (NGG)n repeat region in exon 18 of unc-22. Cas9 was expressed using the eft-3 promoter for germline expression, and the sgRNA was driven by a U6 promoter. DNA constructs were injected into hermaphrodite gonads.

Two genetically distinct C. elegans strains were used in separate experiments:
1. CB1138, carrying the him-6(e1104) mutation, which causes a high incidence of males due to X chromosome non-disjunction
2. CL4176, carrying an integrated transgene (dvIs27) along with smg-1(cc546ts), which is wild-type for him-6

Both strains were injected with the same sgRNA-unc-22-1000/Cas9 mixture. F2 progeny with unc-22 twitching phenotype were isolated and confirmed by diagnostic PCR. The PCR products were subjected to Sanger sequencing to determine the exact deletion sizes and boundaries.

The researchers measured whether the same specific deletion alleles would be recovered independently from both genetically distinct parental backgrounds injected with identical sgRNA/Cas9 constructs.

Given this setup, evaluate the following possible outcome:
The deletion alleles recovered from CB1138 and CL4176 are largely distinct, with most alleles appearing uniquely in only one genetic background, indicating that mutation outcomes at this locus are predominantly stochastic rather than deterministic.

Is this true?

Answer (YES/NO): NO